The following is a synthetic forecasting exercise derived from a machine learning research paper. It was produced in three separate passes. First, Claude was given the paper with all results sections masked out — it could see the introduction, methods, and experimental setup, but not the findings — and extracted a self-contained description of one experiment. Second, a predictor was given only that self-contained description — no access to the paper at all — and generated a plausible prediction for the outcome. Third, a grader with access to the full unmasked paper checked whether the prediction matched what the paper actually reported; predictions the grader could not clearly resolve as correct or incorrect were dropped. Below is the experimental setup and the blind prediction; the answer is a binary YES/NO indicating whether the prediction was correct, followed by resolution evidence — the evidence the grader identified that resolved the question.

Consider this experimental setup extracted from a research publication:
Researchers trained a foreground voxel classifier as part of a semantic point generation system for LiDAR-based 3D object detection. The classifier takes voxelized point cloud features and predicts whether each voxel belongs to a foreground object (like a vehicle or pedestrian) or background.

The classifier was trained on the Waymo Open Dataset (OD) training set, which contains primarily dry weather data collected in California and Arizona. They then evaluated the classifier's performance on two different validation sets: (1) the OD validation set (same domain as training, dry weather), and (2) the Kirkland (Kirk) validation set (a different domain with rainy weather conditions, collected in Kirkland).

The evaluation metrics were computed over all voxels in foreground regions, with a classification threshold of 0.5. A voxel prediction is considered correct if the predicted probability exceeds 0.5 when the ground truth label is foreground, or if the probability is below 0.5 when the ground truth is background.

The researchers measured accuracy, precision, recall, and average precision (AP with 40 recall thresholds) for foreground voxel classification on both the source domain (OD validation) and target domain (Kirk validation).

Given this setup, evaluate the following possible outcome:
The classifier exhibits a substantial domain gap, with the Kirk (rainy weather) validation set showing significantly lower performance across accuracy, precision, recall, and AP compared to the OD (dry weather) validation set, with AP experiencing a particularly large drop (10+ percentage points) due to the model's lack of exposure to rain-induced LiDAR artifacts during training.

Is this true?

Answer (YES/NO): NO